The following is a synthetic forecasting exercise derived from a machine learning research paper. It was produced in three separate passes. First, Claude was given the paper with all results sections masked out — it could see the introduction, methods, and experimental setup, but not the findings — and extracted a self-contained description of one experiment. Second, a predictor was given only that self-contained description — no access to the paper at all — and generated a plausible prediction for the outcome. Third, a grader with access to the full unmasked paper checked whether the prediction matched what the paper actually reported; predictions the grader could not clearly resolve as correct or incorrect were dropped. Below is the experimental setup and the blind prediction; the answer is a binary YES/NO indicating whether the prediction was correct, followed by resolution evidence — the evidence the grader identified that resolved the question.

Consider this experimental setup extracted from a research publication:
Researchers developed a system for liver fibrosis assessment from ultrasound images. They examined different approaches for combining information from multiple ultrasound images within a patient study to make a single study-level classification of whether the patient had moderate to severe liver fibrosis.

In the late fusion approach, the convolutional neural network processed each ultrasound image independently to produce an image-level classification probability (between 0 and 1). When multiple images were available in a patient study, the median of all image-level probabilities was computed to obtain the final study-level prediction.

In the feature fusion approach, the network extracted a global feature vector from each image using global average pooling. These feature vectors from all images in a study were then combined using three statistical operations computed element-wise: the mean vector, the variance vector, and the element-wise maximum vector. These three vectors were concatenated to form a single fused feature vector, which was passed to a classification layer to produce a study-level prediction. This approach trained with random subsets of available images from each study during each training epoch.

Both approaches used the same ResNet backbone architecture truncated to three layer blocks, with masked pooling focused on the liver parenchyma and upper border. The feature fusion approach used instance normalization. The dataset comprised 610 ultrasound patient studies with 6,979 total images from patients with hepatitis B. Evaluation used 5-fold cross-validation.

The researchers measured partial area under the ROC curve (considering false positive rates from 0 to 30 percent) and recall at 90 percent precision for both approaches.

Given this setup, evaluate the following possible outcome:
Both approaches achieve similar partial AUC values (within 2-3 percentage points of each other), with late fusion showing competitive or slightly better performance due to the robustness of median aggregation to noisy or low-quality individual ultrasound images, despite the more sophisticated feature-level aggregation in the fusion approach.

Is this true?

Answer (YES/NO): NO